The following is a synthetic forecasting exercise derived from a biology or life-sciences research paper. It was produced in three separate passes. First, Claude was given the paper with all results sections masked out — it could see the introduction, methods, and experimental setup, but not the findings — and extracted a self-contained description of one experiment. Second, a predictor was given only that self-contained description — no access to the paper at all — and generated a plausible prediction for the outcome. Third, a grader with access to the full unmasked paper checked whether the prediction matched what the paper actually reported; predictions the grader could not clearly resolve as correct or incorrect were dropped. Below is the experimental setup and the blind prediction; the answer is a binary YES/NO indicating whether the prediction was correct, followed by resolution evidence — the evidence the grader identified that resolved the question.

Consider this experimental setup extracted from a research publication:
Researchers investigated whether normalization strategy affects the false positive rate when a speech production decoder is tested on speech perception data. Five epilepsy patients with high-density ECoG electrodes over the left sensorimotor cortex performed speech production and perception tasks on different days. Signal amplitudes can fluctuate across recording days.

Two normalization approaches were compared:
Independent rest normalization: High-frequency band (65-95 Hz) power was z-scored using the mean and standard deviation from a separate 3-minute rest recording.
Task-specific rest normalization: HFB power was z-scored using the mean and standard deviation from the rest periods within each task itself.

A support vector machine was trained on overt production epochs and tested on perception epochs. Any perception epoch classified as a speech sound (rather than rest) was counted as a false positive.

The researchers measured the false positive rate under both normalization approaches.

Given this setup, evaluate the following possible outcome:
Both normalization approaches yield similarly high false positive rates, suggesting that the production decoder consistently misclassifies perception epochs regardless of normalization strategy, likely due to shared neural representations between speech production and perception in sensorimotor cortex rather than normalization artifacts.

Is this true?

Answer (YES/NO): NO